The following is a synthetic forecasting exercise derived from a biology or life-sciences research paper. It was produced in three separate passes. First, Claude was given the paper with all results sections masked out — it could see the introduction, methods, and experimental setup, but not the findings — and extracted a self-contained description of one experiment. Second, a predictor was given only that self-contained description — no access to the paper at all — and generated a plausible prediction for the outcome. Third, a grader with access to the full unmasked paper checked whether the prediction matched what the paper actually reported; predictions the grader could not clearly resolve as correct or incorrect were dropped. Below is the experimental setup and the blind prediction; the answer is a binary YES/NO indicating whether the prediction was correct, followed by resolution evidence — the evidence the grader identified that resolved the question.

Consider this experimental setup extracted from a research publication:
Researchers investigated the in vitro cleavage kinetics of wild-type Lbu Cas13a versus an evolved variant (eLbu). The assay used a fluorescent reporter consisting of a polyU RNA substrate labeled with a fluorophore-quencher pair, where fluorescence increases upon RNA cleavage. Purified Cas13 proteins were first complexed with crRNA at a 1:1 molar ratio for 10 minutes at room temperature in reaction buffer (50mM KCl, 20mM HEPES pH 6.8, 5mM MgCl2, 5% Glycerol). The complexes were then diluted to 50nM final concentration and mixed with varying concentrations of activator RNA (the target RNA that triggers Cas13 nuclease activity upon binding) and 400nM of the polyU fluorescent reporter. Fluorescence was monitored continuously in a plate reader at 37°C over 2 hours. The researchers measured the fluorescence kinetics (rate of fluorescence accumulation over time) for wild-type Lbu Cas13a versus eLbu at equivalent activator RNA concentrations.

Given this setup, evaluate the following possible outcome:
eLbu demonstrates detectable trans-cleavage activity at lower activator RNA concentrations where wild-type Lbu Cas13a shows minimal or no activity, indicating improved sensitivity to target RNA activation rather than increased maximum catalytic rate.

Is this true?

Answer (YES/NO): NO